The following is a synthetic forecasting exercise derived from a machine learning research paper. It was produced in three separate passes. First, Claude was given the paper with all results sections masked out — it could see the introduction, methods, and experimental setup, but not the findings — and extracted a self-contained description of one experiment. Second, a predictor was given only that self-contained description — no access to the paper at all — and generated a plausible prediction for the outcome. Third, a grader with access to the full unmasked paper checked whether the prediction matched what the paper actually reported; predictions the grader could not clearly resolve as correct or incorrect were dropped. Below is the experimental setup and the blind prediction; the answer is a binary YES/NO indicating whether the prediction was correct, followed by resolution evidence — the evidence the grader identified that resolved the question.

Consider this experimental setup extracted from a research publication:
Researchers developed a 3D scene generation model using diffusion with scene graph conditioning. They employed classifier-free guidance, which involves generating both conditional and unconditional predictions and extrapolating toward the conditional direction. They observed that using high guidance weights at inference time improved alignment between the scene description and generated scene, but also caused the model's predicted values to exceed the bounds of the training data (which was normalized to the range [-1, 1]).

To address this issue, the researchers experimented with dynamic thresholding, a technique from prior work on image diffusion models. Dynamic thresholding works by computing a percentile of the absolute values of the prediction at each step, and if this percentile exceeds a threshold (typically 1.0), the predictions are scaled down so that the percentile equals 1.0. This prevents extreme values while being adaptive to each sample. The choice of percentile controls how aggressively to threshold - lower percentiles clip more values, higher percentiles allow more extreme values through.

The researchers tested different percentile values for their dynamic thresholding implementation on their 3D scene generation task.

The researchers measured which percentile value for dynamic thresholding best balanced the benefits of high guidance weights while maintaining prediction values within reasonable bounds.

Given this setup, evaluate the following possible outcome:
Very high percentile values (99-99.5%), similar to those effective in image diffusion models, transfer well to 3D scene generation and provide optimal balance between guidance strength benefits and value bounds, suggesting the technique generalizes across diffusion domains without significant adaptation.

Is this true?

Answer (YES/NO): NO